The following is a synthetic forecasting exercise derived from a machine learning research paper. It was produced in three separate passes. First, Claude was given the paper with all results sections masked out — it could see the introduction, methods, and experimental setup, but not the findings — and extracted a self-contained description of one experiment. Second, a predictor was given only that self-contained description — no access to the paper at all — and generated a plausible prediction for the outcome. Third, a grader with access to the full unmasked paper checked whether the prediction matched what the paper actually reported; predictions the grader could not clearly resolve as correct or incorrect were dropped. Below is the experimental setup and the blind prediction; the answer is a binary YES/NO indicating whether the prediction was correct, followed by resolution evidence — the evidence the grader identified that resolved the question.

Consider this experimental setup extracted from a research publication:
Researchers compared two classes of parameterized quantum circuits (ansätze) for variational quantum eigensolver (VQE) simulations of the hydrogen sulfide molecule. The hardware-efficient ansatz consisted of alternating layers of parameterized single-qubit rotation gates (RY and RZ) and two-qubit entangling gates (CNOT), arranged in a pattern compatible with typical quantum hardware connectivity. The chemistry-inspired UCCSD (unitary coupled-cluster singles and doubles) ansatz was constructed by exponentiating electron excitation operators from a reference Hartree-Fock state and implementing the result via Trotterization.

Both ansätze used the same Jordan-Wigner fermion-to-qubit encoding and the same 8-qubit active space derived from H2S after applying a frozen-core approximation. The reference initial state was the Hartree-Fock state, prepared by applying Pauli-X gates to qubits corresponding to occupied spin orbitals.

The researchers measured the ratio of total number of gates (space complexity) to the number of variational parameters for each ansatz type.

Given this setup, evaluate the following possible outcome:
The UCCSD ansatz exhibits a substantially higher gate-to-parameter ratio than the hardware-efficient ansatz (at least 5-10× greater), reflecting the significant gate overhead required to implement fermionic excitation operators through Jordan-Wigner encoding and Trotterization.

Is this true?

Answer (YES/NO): YES